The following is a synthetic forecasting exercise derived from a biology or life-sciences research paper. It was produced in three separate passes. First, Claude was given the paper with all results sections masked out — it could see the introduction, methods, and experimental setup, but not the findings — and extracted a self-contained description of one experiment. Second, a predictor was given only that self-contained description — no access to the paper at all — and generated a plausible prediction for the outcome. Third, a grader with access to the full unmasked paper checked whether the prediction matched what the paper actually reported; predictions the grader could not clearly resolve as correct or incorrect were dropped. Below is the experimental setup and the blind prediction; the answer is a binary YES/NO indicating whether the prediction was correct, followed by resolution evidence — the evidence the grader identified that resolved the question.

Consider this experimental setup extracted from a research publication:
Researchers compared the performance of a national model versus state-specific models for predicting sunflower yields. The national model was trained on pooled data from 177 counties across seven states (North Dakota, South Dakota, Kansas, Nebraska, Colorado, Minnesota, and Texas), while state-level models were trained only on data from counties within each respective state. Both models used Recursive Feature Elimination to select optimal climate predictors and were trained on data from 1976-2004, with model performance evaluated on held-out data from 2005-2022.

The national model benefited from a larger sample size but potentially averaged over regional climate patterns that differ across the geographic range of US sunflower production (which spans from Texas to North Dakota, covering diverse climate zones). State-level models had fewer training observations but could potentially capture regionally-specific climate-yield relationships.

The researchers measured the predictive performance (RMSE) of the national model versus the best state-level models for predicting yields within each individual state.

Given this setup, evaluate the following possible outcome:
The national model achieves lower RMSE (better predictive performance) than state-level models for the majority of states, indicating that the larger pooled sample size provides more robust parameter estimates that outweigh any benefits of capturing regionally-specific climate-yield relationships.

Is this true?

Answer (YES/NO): NO